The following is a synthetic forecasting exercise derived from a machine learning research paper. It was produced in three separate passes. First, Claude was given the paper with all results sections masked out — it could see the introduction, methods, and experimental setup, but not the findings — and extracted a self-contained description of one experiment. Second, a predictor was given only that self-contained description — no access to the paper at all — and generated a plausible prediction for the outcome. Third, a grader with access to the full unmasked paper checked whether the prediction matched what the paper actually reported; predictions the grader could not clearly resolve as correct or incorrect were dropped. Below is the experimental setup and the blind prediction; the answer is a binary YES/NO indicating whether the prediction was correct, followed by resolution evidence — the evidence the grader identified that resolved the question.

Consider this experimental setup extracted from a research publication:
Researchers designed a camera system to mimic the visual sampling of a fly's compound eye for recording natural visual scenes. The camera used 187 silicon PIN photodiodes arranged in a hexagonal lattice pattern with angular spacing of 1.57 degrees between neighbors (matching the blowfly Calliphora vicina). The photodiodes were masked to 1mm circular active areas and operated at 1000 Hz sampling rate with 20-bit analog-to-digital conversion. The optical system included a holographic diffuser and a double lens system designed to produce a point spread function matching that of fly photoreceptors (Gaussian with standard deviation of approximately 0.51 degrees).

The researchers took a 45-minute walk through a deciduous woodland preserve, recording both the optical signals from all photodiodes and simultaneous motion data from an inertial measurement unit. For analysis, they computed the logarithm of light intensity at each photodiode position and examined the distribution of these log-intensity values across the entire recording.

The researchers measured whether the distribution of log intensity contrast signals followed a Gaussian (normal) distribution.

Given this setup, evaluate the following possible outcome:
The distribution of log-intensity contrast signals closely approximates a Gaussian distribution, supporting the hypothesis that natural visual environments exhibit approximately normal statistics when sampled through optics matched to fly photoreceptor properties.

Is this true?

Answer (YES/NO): NO